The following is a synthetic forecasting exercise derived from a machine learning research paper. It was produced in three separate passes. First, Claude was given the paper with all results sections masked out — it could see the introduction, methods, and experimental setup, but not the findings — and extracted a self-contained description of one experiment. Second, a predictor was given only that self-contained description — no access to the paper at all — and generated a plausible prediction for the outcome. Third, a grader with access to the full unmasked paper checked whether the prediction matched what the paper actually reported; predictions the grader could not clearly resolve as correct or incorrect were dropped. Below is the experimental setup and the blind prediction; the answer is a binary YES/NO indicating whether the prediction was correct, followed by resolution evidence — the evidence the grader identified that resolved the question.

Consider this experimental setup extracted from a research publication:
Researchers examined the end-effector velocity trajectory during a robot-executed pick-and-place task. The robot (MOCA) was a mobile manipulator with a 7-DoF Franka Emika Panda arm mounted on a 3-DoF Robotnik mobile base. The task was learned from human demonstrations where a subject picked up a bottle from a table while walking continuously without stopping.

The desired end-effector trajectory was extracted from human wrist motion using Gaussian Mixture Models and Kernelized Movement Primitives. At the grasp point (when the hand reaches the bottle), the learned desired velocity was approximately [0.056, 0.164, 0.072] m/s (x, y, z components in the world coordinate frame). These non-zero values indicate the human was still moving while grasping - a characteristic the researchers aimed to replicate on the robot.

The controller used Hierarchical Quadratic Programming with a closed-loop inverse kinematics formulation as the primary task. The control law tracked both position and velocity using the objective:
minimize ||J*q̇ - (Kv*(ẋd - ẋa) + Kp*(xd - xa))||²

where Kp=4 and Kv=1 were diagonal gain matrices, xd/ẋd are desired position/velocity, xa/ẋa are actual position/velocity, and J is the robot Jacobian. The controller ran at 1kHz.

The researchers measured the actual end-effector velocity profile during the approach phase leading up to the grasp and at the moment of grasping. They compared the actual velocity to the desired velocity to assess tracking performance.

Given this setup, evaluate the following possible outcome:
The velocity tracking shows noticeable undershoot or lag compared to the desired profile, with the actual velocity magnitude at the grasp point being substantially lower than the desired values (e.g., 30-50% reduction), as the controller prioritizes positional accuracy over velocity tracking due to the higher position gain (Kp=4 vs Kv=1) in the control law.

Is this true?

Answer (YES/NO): NO